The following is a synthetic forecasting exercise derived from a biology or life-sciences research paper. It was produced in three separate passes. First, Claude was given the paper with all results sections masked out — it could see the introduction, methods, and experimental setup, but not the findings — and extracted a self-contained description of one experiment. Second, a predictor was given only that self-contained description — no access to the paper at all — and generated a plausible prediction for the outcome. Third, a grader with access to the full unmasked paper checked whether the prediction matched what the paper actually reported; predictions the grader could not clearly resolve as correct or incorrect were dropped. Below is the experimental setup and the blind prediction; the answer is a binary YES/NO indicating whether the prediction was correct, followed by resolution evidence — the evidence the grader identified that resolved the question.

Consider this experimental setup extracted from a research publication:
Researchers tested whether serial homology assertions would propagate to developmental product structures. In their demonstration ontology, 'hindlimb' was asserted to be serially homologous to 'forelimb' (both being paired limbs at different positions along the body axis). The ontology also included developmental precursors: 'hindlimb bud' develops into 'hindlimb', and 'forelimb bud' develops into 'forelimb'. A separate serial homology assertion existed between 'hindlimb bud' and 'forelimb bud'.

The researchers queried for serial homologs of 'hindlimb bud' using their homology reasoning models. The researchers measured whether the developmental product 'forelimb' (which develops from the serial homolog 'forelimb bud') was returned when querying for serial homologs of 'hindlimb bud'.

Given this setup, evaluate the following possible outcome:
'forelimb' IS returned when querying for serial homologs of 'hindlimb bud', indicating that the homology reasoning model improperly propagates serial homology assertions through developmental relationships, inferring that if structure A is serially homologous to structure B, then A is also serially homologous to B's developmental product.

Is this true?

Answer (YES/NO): NO